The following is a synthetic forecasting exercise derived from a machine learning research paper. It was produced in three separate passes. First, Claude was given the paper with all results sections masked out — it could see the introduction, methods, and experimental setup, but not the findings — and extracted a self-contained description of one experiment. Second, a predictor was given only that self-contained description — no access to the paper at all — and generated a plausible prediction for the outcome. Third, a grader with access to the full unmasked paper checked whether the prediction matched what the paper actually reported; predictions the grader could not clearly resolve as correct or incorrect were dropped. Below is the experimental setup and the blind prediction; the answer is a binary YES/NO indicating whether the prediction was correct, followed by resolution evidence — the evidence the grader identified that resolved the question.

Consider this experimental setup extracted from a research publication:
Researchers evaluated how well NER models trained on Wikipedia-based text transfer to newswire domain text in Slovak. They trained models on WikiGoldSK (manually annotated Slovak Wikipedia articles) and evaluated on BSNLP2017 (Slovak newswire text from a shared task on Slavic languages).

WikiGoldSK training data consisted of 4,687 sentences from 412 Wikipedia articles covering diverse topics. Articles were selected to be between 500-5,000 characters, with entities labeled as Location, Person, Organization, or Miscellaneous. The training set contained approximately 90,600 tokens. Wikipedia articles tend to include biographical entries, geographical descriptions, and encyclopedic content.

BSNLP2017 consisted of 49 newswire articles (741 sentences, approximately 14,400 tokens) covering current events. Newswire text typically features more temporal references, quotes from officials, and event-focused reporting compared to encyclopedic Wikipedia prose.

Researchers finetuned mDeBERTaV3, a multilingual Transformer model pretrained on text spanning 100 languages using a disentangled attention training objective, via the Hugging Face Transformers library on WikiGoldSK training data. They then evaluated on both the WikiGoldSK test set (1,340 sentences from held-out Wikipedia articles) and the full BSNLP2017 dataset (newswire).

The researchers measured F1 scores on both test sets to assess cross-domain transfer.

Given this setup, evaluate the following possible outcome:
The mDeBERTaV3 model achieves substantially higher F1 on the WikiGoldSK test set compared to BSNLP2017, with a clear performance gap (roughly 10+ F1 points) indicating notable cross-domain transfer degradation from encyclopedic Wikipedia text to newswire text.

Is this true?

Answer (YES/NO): YES